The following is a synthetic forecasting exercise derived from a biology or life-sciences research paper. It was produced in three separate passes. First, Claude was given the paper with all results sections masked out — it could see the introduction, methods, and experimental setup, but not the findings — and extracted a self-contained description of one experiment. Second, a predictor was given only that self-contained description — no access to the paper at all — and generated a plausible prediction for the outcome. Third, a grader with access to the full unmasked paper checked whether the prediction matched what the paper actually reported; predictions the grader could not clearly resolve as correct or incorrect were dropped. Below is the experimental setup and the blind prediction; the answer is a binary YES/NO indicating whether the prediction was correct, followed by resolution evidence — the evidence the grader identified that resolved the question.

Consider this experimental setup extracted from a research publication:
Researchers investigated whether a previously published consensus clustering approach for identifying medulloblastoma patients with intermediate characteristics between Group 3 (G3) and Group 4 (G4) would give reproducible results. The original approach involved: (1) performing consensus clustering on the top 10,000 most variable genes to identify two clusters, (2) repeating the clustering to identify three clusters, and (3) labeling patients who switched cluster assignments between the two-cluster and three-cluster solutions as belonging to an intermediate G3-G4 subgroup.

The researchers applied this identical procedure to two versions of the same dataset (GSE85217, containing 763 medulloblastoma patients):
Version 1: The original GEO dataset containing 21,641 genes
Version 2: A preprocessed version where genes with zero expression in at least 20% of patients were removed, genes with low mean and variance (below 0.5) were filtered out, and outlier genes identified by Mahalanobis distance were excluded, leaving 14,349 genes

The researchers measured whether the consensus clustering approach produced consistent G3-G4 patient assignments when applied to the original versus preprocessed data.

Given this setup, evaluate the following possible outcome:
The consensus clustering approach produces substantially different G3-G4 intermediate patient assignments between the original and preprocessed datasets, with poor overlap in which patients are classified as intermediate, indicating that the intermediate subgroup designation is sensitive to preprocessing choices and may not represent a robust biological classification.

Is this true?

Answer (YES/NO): YES